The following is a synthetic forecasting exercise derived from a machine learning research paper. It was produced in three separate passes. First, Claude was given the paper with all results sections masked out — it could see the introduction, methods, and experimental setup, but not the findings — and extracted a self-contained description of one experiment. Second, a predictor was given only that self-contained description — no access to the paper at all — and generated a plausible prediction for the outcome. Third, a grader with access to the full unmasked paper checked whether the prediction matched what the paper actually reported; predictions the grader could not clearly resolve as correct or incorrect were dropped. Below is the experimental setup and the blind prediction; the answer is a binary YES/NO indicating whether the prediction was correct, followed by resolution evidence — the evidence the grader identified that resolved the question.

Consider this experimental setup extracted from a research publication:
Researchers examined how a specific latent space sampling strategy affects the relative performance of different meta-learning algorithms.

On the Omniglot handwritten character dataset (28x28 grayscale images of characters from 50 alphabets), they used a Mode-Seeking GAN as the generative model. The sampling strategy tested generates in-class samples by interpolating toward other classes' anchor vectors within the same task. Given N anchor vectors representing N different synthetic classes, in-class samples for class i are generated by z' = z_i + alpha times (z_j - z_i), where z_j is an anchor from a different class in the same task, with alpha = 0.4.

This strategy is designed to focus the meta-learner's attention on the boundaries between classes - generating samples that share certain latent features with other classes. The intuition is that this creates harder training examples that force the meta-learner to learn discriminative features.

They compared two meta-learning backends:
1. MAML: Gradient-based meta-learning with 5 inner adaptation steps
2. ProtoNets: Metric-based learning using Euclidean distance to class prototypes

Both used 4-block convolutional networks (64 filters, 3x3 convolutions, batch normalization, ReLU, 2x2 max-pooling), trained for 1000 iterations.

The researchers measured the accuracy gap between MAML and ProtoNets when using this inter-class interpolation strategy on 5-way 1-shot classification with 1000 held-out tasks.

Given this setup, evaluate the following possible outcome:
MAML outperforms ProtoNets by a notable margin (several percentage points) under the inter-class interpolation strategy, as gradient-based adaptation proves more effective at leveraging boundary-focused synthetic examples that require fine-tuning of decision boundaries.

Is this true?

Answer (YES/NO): YES